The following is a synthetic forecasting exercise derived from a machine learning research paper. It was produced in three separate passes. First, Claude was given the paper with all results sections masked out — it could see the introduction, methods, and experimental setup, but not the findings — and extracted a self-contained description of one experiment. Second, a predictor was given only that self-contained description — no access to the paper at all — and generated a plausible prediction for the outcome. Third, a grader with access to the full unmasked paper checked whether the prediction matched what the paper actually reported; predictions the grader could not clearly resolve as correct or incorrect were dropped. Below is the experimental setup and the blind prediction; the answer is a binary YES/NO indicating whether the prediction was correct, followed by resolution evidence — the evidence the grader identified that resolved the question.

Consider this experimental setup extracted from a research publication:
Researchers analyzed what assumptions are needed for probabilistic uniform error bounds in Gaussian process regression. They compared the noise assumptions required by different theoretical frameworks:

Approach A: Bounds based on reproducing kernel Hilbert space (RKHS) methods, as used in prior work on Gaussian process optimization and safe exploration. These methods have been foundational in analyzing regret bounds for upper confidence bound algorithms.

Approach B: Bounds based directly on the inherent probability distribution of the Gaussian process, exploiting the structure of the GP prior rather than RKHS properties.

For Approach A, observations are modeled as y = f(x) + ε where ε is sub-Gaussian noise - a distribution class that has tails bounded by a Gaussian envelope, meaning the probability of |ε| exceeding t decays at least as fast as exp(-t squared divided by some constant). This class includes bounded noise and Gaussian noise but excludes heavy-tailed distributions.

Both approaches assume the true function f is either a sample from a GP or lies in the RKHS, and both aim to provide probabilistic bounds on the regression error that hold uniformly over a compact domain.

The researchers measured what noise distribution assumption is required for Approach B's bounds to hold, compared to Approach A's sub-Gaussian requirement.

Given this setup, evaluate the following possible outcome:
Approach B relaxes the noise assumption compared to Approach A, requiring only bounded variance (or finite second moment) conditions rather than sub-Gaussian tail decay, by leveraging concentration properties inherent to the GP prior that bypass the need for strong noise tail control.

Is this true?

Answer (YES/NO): NO